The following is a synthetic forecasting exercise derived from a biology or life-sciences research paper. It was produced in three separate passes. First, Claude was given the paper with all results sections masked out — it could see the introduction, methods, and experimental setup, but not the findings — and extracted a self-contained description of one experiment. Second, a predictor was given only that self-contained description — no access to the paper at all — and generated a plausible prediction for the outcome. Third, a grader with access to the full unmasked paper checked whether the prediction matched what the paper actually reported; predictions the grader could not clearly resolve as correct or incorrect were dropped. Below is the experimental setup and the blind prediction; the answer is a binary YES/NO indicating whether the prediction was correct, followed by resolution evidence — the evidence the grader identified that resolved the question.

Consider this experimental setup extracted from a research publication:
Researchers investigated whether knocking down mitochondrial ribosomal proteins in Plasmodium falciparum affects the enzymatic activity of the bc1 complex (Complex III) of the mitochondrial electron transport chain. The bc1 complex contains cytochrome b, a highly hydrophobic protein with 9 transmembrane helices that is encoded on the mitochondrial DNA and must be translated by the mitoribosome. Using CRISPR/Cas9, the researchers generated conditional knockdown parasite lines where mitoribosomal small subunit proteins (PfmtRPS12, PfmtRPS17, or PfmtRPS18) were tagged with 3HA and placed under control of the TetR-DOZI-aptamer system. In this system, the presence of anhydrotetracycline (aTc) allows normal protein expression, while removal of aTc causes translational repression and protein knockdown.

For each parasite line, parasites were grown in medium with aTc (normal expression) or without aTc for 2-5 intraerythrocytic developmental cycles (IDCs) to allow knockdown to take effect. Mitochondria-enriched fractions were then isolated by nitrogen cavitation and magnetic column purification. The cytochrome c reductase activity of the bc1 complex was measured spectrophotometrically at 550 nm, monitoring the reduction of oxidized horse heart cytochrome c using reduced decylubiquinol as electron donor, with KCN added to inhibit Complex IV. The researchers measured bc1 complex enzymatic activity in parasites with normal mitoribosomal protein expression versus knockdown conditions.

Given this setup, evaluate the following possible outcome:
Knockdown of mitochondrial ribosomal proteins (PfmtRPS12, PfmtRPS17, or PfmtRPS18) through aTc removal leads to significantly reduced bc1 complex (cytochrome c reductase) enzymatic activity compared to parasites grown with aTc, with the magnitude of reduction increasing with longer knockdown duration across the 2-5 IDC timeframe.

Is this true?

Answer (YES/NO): NO